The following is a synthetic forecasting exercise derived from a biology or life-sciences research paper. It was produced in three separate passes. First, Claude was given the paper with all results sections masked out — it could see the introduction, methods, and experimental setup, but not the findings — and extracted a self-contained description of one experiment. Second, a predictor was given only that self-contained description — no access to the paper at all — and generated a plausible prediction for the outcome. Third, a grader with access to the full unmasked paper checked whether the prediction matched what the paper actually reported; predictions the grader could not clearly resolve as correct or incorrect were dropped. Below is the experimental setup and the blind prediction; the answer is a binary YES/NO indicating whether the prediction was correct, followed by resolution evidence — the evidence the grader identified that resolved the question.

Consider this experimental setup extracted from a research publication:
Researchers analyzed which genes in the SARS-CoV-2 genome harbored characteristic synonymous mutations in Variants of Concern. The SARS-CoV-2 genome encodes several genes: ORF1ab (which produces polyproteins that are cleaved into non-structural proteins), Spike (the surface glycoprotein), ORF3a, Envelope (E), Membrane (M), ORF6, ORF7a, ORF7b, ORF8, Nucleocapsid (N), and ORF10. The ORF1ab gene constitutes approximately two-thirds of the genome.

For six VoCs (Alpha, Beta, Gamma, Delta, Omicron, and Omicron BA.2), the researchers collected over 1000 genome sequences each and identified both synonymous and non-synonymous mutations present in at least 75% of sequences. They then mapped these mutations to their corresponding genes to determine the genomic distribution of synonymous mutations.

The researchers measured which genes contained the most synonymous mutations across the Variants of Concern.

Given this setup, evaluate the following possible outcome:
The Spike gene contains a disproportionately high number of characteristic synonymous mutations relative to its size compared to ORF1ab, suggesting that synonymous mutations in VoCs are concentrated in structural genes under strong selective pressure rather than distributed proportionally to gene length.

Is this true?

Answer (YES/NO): NO